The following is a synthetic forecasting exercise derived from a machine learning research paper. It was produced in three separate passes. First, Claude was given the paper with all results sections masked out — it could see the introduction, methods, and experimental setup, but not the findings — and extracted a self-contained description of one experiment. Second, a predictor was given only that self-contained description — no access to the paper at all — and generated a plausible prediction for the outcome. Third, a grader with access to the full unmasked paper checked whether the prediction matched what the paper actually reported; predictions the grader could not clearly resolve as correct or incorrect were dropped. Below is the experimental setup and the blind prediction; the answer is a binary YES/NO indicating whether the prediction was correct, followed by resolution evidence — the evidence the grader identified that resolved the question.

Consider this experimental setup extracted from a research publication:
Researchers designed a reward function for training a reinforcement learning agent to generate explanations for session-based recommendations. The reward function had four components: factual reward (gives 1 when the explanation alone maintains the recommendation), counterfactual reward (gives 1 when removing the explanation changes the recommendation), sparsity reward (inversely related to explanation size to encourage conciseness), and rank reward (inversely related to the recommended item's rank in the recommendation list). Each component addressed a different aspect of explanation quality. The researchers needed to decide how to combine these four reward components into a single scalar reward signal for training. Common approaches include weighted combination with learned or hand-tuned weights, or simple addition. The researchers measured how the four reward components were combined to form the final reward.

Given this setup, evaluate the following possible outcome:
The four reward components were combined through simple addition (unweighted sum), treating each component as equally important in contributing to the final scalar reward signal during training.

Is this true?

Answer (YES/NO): YES